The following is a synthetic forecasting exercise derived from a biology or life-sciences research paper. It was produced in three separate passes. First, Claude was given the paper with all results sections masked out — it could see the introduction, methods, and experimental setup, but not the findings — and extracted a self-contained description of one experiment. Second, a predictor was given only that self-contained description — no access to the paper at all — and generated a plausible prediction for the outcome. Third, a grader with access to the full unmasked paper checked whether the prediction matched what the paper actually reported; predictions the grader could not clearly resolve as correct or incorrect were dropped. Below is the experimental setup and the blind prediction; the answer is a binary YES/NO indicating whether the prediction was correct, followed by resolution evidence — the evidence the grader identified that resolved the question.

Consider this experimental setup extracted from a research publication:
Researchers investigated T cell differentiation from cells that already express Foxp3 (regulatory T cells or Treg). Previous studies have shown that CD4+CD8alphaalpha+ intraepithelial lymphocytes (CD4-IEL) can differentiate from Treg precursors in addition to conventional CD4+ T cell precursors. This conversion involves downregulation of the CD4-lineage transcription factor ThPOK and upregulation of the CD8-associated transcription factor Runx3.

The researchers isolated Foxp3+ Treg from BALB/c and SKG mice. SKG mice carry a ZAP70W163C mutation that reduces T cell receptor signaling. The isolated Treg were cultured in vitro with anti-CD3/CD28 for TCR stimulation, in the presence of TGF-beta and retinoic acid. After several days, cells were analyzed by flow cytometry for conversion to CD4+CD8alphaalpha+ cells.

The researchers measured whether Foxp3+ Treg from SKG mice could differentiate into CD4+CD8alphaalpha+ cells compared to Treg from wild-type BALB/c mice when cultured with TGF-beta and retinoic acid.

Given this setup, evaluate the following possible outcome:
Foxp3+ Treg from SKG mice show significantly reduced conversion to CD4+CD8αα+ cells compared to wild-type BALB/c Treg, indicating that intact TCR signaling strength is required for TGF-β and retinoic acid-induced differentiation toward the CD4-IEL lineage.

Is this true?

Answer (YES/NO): YES